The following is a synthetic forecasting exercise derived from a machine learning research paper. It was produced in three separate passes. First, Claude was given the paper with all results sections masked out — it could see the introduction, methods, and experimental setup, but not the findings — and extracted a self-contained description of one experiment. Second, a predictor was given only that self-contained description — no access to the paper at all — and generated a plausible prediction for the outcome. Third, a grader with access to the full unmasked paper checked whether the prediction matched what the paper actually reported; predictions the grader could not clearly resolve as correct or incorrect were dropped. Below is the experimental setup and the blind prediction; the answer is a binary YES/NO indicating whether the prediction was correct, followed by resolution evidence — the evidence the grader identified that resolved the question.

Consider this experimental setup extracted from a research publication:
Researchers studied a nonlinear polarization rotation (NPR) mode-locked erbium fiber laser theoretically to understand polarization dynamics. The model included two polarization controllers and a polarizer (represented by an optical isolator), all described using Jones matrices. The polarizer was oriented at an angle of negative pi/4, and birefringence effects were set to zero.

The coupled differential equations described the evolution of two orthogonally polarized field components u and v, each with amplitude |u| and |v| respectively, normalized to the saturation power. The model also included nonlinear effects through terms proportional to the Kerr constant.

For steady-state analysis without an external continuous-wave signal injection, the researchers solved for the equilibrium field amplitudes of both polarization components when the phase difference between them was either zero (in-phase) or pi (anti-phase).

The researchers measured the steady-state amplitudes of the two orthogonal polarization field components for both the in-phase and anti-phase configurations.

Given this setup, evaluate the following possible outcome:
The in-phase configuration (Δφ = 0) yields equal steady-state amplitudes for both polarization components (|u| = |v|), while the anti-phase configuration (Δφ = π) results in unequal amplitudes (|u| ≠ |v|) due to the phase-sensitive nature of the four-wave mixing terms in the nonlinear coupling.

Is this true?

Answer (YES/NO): NO